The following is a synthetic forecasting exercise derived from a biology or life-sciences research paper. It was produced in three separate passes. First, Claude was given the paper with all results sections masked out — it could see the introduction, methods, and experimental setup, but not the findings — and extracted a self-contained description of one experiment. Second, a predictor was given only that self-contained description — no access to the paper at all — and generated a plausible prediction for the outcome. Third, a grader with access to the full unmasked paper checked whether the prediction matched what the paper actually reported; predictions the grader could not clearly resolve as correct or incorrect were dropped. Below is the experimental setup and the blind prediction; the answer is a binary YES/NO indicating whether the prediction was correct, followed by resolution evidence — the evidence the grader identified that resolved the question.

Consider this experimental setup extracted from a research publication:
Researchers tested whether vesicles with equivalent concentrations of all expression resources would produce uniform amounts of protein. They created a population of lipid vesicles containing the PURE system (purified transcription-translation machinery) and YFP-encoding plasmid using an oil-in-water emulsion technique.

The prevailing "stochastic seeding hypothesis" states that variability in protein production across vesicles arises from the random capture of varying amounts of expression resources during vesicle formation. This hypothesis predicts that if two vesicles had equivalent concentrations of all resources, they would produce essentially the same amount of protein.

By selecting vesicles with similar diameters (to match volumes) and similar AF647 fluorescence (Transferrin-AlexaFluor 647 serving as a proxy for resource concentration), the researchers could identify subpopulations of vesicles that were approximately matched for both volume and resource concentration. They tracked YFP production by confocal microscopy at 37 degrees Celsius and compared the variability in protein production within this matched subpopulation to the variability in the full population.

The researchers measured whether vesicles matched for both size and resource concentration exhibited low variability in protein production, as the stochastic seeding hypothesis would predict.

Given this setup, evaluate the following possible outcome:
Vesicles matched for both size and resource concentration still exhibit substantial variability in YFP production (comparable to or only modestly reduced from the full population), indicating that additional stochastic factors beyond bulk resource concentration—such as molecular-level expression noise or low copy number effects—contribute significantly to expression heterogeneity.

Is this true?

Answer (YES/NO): YES